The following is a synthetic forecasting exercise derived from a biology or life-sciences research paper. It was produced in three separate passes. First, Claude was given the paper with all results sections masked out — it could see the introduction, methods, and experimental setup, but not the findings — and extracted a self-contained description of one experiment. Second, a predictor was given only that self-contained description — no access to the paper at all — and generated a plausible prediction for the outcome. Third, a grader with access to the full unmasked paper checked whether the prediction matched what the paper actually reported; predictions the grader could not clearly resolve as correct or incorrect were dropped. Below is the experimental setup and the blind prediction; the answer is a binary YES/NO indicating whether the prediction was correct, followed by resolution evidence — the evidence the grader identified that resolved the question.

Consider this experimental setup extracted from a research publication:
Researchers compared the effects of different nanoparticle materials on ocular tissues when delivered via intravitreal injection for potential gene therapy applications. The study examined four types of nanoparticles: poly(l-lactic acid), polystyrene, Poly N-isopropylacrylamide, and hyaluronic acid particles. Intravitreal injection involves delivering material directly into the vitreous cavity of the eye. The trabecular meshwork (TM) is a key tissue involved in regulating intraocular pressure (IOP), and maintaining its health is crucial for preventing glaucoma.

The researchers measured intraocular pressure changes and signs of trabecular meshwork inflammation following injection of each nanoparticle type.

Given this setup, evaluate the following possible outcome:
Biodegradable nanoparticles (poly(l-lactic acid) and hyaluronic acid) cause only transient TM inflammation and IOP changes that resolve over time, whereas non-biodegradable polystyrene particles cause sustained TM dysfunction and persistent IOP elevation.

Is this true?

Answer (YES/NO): NO